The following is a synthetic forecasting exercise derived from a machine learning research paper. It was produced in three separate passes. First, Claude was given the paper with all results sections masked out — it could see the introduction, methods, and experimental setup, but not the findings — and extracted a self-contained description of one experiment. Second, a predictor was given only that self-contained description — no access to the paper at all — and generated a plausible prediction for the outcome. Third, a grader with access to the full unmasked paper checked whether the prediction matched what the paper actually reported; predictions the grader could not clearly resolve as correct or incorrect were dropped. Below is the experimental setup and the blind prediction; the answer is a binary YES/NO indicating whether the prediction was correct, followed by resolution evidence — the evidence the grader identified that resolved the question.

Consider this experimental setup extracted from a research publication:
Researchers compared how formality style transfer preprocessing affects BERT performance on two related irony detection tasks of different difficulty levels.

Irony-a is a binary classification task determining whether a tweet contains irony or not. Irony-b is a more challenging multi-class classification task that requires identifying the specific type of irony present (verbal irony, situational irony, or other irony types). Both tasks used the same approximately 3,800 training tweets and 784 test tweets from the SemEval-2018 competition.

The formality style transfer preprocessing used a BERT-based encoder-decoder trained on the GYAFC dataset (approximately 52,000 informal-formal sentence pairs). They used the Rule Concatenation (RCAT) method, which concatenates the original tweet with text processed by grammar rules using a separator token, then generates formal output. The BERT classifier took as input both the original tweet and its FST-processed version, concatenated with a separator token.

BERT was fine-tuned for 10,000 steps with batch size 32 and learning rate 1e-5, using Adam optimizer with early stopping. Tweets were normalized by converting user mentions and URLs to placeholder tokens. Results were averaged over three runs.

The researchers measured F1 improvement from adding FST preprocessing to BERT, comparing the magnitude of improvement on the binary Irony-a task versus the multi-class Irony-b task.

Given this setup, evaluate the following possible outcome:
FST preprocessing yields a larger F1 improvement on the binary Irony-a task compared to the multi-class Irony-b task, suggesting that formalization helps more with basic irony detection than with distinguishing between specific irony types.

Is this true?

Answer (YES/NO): NO